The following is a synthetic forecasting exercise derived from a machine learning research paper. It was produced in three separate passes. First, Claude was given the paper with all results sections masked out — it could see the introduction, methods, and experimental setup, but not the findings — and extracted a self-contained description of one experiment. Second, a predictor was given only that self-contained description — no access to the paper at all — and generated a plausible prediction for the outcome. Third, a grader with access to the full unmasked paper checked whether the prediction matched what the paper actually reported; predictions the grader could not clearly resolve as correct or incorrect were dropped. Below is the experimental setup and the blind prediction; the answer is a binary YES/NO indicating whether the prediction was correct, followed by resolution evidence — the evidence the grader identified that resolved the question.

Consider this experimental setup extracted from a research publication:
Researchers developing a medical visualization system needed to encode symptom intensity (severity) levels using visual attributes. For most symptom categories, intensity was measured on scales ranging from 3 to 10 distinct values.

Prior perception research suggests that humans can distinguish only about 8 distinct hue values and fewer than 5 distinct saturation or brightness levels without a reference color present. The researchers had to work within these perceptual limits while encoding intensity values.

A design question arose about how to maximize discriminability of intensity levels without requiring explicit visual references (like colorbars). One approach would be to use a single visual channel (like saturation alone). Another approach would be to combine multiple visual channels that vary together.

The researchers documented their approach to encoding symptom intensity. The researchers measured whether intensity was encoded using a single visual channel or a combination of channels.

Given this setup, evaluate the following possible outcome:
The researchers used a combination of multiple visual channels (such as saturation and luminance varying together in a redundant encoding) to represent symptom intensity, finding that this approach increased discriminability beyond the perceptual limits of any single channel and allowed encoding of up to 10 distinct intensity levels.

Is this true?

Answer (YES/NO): NO